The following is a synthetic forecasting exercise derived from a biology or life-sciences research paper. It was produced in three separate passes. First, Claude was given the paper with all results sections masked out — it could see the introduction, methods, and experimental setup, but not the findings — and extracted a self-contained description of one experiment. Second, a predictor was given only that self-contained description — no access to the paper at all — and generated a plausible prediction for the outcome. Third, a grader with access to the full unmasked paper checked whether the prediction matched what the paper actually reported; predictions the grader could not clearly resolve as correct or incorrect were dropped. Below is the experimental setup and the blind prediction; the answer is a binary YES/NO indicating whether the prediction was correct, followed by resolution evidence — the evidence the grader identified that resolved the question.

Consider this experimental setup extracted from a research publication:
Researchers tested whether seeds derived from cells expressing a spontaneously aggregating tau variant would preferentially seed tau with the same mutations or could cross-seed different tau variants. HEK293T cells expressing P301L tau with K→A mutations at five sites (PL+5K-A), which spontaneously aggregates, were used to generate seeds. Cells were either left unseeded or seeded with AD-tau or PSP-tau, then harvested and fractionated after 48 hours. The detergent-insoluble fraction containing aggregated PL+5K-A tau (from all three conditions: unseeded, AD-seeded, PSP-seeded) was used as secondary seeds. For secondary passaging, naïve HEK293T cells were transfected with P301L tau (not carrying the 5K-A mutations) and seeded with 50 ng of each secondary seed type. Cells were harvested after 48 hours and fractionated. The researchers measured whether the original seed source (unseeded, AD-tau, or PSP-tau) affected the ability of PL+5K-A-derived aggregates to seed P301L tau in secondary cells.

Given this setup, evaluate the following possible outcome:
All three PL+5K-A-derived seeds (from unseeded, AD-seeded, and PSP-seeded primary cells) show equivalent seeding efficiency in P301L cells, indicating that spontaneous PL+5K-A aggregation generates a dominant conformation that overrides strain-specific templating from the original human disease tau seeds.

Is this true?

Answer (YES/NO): YES